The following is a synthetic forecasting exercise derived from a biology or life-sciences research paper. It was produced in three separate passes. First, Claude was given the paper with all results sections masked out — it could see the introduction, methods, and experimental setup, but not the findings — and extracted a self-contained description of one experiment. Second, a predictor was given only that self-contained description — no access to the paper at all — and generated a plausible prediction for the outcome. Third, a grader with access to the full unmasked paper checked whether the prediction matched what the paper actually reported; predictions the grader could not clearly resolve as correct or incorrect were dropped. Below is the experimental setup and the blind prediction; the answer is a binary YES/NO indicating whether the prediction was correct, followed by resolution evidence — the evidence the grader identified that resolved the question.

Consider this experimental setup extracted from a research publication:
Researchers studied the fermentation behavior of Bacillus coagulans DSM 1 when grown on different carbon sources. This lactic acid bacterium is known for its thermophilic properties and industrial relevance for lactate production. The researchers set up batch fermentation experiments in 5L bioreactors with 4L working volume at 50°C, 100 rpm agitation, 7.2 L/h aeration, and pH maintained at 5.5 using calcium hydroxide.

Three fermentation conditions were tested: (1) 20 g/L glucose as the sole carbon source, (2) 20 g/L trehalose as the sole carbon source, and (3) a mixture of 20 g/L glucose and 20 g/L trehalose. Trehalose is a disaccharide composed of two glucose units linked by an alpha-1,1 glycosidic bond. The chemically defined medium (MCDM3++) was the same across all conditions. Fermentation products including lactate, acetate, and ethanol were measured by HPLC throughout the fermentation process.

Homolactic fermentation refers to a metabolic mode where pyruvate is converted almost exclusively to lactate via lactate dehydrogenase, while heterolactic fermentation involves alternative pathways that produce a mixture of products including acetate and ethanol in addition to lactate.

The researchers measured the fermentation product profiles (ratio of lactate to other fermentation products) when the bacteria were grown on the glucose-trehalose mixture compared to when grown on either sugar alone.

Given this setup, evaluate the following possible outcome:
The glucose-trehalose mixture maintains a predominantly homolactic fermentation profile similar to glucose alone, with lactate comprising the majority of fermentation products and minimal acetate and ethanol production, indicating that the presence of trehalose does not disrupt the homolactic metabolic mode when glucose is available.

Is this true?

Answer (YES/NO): NO